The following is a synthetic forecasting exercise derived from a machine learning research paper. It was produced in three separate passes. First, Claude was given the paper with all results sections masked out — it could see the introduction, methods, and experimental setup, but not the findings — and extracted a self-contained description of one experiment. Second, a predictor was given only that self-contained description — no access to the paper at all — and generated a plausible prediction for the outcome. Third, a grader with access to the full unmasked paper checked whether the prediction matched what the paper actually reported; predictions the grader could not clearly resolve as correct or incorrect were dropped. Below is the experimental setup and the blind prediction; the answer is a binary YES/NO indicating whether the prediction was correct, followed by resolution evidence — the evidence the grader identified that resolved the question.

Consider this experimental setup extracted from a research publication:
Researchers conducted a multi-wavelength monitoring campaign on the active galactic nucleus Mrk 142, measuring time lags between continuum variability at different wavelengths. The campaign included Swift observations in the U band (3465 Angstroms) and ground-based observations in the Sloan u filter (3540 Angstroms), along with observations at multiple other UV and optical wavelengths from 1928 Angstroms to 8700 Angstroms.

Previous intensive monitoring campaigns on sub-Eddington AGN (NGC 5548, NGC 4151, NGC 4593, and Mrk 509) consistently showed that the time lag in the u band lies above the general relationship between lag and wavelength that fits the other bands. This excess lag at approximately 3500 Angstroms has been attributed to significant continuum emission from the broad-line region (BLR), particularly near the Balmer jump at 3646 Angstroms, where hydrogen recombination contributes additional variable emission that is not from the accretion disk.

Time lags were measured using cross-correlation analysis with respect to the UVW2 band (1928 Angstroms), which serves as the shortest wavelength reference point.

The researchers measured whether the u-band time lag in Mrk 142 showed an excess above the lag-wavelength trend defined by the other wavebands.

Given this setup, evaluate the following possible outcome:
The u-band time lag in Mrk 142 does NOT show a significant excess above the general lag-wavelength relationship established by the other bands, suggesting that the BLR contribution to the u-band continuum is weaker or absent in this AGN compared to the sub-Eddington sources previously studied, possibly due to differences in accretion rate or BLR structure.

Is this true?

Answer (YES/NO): NO